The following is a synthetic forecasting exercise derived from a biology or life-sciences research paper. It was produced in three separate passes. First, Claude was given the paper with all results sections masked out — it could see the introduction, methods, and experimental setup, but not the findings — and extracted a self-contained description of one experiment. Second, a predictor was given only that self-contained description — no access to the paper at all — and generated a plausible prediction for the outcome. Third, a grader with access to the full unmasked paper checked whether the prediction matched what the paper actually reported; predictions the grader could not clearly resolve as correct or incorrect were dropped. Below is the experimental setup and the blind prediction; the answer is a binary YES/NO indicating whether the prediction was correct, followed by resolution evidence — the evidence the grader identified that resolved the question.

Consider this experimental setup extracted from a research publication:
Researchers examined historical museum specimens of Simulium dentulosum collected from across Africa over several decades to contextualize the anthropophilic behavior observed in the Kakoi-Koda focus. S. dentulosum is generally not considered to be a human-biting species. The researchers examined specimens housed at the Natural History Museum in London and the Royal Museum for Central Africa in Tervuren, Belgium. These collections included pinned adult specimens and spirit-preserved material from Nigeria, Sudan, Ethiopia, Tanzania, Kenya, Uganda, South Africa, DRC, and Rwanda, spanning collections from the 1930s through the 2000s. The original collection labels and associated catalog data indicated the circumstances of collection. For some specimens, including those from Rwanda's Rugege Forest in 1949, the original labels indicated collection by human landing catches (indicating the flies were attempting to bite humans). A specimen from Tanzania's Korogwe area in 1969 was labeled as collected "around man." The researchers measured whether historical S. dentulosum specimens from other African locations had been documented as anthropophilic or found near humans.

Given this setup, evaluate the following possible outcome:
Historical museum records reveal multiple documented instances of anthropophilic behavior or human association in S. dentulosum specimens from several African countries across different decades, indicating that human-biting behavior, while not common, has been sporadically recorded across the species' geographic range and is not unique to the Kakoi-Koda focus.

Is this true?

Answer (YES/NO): YES